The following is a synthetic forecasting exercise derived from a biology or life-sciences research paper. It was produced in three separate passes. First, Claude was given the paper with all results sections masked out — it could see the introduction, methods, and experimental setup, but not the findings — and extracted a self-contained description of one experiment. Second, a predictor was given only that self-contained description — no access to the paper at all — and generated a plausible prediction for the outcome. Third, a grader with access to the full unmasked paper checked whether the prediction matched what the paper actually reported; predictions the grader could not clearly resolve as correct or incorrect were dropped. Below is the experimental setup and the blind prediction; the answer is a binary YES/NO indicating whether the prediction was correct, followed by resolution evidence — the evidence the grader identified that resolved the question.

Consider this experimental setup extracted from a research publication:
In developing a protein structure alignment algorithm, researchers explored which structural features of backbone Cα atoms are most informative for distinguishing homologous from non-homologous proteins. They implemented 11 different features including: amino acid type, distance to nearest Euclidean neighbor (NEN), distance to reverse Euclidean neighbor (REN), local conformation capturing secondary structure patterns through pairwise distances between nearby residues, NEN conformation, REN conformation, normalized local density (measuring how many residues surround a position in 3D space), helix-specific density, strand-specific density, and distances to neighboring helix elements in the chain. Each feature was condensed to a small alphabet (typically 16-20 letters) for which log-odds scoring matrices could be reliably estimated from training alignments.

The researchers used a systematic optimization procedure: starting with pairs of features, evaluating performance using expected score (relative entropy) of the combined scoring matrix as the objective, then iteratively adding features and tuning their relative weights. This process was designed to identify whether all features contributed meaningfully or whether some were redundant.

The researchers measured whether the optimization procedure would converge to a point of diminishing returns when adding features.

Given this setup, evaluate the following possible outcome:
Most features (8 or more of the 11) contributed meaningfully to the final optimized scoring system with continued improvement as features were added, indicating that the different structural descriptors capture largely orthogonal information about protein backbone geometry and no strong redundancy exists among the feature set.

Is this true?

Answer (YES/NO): YES